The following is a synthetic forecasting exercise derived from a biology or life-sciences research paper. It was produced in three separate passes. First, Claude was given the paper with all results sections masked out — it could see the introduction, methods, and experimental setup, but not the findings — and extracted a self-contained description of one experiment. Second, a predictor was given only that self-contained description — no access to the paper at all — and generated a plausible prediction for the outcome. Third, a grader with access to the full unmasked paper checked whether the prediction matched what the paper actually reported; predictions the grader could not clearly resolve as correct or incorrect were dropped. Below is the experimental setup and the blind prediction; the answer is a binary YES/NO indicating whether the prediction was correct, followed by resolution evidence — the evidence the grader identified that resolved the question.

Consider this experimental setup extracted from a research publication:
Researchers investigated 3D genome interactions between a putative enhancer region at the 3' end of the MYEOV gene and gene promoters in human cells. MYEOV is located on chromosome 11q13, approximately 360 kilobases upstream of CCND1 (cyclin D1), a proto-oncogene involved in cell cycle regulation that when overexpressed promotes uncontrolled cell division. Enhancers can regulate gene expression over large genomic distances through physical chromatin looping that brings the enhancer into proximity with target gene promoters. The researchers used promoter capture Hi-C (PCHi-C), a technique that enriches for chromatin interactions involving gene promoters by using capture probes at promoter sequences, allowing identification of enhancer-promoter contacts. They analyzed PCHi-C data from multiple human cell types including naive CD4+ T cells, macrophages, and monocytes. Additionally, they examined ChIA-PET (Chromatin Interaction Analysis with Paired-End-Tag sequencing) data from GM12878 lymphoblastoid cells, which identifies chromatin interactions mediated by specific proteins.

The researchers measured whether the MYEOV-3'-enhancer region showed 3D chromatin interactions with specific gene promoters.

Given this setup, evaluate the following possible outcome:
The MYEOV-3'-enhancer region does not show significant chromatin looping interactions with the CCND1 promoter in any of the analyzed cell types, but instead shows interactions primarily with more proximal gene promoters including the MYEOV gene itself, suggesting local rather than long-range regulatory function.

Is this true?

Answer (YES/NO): NO